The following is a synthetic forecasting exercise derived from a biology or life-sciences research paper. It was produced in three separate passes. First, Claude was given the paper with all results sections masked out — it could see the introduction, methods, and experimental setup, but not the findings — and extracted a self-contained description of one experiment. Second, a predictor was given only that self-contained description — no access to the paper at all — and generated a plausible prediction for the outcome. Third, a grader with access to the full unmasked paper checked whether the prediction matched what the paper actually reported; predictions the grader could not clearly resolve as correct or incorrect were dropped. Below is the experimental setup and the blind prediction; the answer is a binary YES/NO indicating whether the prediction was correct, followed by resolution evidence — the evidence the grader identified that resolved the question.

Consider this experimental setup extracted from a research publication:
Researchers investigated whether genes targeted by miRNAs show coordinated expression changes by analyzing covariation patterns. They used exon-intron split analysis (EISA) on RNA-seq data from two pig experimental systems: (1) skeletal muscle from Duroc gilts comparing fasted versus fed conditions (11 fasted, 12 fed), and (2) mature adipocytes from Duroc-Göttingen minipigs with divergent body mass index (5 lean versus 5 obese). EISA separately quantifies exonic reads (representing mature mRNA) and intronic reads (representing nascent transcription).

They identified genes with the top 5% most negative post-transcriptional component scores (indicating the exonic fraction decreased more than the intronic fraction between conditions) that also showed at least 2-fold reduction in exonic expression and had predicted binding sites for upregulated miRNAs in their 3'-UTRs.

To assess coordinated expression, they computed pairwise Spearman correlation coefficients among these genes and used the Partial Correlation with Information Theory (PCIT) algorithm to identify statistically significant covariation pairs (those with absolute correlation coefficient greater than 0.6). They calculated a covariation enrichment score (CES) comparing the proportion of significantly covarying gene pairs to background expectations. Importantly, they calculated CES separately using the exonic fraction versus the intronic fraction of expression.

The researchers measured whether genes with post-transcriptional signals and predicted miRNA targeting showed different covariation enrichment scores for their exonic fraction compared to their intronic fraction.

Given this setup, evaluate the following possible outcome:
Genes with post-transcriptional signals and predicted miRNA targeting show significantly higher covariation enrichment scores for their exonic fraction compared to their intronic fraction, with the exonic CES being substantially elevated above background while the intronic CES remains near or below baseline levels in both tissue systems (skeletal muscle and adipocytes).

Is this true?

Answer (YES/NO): YES